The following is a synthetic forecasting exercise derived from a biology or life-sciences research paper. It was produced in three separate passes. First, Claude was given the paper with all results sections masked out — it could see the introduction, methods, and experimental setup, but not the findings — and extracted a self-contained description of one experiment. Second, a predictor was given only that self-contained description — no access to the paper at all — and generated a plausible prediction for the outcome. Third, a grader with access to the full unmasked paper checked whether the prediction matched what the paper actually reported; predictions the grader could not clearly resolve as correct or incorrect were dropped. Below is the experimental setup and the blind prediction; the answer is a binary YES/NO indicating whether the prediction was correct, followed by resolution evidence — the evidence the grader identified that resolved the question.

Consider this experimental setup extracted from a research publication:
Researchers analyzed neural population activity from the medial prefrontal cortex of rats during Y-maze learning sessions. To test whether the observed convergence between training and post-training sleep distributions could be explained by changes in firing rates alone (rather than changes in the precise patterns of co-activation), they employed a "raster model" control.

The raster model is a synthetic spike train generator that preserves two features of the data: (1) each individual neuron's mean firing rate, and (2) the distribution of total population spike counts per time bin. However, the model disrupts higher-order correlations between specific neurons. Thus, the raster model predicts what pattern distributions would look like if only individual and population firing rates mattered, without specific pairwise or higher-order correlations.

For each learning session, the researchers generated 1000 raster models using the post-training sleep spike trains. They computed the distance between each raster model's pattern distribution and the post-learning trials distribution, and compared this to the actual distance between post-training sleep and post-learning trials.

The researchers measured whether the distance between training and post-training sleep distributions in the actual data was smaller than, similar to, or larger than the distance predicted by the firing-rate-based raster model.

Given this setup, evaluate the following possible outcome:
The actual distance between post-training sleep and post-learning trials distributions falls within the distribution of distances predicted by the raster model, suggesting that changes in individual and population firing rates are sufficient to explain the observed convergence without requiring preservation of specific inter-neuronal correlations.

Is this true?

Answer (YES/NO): NO